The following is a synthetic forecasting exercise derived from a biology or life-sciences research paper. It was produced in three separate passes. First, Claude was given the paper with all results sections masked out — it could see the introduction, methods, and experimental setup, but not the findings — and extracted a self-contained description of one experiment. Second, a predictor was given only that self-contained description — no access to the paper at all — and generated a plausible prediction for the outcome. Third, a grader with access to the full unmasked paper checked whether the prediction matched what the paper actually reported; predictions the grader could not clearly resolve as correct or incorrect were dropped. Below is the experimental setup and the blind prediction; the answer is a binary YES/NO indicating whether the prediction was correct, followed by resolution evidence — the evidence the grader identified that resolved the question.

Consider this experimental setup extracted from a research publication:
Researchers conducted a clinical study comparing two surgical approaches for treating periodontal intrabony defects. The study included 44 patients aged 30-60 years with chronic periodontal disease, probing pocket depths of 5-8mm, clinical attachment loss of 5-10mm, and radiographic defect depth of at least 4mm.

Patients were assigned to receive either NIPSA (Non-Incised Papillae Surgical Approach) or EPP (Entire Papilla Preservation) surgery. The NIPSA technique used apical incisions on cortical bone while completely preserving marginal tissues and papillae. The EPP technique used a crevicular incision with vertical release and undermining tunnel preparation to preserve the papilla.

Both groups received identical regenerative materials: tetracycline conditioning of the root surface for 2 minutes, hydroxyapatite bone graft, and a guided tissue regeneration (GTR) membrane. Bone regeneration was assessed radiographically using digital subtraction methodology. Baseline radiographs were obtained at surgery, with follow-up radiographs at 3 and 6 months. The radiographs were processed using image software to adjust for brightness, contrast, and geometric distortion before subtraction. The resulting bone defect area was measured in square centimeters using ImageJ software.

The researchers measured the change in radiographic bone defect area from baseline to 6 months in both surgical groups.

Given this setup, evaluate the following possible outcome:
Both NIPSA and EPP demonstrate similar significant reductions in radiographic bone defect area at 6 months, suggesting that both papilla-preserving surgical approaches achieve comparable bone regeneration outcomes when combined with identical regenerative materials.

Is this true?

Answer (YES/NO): NO